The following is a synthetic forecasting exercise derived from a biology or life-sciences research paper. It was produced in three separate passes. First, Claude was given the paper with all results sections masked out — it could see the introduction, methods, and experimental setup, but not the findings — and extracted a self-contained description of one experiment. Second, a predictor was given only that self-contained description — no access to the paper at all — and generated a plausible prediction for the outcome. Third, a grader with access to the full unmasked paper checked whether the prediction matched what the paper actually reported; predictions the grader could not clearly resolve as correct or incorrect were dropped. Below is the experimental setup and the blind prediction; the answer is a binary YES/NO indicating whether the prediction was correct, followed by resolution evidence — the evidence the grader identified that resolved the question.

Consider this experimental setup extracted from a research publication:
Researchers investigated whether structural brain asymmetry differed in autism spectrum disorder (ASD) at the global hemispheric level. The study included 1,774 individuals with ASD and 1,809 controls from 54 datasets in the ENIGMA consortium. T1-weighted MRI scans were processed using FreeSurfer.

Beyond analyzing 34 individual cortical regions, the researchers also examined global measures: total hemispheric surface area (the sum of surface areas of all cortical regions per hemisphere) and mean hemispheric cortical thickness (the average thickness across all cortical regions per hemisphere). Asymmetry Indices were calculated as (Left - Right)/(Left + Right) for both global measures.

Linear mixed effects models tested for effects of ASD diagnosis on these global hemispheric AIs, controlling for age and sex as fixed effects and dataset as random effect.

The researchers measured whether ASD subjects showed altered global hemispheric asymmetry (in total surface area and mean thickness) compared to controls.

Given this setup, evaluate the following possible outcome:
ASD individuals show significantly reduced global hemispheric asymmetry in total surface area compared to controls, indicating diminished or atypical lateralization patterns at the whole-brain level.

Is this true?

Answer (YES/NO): NO